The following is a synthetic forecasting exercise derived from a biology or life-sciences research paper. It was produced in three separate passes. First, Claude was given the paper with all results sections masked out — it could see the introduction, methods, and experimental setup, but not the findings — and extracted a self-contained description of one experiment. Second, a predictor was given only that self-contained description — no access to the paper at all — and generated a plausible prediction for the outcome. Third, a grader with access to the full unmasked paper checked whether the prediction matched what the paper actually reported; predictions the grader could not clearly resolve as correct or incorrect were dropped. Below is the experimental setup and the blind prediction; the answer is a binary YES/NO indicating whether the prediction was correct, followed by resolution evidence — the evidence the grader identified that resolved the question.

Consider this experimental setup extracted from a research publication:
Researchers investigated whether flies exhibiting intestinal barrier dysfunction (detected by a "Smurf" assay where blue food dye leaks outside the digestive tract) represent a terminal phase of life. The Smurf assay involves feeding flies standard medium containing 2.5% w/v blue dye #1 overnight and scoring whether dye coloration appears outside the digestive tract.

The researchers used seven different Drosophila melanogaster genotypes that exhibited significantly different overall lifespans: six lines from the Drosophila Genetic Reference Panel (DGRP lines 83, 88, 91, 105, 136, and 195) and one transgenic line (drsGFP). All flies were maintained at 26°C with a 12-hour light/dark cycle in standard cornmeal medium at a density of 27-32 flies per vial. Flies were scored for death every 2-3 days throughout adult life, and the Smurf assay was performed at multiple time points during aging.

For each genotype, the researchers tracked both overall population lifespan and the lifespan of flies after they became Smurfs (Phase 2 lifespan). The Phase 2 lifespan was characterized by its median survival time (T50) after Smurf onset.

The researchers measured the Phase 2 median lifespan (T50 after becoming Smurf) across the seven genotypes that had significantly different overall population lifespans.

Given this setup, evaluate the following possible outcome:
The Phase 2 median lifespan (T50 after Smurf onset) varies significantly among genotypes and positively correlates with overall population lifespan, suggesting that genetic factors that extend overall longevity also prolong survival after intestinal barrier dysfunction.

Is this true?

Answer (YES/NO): NO